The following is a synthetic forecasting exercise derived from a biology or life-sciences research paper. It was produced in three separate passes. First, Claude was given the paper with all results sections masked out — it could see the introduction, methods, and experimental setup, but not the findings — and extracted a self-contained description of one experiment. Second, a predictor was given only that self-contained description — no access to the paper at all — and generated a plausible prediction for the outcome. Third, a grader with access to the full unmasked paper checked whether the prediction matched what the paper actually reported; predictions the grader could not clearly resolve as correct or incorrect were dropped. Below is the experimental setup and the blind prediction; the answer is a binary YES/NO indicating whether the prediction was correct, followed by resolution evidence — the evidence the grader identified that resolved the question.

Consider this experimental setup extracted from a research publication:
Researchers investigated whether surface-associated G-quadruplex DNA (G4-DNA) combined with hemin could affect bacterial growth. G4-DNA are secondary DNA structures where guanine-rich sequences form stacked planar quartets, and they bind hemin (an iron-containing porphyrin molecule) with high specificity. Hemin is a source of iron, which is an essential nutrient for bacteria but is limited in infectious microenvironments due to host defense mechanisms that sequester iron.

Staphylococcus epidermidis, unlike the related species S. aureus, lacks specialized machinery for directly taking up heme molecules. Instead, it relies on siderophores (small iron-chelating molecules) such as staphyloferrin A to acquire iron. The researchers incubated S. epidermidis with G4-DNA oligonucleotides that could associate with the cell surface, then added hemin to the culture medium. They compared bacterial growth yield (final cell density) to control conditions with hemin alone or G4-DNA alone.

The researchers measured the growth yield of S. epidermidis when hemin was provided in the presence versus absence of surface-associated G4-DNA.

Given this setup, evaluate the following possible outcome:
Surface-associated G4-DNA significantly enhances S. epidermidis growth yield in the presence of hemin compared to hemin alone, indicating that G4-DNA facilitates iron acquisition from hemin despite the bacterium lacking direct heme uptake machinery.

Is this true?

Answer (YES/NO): YES